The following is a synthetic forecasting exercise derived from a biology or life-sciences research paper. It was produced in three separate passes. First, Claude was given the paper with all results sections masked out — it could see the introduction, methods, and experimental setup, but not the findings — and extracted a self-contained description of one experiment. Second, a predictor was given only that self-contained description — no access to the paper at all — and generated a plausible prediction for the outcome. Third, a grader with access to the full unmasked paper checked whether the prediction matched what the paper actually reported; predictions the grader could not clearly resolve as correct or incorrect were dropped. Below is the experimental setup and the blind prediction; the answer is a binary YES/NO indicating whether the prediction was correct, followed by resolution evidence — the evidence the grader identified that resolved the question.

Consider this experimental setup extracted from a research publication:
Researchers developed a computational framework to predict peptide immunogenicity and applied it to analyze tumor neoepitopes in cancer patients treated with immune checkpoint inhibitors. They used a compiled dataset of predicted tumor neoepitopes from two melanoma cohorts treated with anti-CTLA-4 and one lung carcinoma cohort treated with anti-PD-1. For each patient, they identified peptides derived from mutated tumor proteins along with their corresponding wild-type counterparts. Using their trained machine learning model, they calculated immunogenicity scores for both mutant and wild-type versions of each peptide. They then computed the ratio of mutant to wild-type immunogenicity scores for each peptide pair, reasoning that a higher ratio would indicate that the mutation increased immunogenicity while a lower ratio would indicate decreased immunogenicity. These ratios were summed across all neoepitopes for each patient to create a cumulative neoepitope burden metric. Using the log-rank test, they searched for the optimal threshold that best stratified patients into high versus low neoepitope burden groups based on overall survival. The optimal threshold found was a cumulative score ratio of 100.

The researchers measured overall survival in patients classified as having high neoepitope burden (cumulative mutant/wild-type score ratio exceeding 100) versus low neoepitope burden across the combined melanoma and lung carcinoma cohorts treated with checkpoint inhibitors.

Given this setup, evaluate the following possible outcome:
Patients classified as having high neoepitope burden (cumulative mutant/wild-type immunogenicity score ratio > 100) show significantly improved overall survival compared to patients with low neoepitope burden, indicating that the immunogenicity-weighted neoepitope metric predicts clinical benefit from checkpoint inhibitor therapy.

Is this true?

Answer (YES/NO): YES